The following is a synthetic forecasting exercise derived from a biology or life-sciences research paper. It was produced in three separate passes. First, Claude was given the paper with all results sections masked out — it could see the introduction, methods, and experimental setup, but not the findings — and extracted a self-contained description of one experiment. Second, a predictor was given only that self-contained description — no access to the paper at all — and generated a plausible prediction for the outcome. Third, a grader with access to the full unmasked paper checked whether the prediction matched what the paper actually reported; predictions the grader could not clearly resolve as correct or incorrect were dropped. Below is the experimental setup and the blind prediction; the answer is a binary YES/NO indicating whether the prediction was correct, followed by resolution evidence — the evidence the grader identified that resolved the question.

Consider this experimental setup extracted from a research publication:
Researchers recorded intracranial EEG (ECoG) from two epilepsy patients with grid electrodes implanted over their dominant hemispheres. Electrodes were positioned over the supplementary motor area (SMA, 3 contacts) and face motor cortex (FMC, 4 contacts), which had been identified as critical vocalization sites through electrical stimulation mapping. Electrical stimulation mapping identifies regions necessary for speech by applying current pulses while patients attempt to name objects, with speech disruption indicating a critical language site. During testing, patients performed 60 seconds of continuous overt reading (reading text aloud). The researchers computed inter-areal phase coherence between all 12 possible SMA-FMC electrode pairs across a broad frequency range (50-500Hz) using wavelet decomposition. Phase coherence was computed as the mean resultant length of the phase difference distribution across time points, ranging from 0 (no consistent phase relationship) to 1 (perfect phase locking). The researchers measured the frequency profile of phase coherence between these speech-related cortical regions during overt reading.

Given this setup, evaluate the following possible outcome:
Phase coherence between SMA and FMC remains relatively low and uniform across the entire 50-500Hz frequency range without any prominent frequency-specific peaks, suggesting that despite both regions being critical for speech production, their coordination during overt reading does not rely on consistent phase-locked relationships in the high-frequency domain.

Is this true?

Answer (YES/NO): NO